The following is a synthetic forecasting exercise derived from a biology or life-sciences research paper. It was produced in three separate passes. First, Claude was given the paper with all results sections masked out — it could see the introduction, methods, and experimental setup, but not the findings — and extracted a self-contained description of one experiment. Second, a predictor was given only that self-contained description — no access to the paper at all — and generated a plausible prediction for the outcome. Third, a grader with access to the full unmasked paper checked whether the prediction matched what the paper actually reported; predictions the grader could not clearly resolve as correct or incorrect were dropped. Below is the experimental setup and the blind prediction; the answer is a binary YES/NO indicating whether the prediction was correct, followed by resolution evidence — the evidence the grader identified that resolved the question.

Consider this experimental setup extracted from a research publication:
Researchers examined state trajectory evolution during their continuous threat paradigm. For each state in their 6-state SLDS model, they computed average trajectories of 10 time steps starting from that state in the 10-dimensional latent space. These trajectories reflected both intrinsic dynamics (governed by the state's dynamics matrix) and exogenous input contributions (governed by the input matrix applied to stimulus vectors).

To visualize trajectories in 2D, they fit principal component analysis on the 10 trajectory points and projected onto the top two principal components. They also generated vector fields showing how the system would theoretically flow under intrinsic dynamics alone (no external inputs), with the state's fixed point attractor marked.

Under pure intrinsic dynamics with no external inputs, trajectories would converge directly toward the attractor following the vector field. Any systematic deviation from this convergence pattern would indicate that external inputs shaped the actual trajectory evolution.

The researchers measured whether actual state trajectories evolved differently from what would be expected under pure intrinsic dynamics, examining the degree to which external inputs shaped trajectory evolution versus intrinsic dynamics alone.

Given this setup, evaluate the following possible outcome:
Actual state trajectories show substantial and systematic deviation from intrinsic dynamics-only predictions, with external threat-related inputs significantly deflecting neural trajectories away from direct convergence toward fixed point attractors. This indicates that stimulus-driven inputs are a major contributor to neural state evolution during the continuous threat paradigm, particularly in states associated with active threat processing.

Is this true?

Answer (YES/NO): YES